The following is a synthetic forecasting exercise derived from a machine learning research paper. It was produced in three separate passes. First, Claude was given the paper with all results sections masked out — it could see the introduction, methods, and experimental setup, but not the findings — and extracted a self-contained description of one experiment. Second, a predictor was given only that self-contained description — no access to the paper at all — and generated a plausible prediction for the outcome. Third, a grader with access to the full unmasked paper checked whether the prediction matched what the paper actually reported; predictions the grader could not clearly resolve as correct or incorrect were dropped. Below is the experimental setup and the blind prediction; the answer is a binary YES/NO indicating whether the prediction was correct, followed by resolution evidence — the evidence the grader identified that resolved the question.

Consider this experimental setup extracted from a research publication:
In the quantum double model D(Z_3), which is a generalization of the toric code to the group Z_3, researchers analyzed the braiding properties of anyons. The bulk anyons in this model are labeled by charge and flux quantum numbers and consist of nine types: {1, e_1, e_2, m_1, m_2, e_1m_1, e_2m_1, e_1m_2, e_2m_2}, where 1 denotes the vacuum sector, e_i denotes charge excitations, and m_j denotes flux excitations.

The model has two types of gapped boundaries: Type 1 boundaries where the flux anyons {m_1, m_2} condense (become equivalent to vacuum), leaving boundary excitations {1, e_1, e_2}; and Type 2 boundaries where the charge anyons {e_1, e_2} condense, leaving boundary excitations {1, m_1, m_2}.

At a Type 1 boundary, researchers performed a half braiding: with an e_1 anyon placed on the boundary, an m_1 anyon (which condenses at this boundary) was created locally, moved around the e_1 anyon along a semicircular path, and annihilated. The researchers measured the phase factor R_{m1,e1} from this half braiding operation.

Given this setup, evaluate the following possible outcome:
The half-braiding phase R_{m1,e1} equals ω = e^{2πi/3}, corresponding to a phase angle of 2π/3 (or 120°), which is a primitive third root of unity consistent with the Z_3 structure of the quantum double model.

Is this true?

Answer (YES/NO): YES